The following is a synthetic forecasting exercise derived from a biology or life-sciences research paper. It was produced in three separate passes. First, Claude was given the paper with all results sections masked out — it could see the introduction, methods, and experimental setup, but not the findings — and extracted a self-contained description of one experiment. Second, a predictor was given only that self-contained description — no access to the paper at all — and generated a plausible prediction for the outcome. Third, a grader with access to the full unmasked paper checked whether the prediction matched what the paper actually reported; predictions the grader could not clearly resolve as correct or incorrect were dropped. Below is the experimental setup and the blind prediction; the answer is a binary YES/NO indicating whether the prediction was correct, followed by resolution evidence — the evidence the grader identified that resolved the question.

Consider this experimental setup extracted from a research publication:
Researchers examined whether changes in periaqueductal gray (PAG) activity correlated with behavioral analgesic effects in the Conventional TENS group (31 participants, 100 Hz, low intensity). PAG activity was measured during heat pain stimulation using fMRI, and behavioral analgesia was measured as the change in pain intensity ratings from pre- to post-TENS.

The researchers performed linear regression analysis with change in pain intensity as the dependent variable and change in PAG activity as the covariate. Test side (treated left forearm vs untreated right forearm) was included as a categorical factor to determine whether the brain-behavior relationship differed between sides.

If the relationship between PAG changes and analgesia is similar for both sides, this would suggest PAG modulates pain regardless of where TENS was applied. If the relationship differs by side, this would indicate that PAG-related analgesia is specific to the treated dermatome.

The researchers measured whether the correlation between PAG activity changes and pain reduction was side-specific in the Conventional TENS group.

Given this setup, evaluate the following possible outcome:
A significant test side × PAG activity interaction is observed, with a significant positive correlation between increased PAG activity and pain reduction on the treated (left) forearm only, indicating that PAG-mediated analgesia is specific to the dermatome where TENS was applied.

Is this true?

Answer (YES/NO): NO